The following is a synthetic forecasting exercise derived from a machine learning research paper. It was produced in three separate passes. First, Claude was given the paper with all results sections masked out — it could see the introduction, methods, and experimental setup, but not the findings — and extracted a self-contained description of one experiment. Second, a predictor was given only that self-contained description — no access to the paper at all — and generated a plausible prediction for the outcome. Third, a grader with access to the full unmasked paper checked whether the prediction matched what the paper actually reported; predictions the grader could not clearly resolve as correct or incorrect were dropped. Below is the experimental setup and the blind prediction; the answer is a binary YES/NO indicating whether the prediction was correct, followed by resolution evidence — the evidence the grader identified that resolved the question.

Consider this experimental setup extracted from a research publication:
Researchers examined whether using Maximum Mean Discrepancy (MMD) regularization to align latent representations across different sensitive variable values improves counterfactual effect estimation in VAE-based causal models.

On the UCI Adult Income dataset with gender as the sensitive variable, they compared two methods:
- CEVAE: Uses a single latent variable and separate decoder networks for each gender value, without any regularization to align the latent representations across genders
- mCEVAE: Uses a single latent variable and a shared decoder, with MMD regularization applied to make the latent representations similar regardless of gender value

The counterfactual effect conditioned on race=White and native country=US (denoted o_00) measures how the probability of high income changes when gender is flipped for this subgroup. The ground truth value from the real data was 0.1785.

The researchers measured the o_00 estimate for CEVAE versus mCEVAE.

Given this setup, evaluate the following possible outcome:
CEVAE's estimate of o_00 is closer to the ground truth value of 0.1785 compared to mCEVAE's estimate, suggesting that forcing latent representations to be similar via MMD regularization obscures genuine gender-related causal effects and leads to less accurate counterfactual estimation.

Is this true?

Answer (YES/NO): NO